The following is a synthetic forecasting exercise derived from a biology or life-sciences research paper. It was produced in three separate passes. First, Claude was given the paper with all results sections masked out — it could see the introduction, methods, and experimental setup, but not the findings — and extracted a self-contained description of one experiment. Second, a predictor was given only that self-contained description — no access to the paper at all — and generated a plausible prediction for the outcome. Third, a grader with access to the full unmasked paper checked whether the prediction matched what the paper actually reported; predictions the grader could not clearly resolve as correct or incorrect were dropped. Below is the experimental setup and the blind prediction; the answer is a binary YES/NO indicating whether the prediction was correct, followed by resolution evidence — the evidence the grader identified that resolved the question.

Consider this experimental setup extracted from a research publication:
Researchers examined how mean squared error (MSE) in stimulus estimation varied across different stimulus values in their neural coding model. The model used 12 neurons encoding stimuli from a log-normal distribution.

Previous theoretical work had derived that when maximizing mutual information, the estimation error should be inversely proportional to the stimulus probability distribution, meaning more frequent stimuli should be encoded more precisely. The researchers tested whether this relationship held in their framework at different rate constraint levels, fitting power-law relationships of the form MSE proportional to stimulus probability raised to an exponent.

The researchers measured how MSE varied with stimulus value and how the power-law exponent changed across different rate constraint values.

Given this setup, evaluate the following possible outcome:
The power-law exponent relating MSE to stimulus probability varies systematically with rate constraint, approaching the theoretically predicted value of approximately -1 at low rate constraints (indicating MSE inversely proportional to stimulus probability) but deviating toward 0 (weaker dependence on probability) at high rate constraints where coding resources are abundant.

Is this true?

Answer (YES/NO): NO